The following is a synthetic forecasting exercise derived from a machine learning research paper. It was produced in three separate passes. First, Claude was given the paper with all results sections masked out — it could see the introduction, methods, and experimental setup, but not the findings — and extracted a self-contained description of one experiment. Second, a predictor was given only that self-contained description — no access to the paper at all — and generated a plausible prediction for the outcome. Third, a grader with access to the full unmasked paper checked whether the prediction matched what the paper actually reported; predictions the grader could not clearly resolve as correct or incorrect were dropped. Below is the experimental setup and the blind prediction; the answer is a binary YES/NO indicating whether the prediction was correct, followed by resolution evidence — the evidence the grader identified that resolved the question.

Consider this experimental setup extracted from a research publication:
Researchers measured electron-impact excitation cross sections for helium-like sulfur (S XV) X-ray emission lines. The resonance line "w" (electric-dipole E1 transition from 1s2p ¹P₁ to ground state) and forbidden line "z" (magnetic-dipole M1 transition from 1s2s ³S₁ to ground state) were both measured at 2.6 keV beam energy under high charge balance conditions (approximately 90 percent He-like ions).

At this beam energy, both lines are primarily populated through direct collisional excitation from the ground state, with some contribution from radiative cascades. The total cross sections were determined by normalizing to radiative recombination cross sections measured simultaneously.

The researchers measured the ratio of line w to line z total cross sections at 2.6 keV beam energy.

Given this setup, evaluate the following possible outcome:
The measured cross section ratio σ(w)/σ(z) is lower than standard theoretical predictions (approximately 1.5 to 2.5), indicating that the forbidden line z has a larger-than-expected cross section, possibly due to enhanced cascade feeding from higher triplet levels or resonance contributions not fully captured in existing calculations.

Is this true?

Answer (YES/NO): NO